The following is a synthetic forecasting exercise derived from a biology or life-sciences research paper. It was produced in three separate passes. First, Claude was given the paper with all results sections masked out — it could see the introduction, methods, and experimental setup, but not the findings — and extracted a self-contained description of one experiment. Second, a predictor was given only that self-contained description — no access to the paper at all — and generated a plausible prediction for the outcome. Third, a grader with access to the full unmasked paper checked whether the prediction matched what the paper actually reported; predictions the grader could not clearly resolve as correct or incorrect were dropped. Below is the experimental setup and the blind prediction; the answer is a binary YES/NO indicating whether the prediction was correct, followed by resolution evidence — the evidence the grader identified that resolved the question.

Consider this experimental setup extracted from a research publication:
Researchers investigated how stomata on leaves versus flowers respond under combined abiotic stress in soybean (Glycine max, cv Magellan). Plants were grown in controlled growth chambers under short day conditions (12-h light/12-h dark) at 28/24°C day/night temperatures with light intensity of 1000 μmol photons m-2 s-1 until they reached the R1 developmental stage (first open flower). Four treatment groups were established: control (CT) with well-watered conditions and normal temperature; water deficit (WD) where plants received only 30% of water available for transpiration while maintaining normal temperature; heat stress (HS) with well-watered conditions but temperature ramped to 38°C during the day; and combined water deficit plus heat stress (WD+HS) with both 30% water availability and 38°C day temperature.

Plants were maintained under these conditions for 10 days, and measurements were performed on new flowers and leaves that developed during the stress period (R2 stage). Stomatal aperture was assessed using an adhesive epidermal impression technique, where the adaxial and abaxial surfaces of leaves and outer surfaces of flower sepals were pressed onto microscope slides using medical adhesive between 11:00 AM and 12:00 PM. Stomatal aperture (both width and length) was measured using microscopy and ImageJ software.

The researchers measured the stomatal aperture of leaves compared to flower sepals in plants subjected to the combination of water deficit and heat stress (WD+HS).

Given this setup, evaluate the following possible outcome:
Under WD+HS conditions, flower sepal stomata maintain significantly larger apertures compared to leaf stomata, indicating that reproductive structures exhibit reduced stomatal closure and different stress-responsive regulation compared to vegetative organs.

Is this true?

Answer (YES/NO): YES